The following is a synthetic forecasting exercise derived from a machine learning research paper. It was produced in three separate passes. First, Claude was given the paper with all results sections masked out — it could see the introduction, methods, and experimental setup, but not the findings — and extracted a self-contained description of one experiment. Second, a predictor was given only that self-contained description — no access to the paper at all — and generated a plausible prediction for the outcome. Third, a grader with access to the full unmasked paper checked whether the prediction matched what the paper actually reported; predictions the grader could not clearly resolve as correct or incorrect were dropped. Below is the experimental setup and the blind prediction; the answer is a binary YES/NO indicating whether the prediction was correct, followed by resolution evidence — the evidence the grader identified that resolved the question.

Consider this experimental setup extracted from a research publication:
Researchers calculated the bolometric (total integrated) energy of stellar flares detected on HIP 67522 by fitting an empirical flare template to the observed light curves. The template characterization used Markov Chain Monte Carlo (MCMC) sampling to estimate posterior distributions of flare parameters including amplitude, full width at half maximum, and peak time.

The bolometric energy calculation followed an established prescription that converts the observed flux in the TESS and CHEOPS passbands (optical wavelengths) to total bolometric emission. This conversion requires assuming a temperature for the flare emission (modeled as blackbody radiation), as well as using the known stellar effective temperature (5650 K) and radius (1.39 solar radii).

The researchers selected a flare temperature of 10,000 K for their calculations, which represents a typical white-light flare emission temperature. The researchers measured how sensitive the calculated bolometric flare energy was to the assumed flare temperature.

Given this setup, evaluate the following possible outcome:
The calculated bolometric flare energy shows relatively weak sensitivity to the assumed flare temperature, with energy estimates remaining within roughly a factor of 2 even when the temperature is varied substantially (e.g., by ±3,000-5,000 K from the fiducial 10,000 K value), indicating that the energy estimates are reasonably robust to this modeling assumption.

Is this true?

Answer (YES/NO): YES